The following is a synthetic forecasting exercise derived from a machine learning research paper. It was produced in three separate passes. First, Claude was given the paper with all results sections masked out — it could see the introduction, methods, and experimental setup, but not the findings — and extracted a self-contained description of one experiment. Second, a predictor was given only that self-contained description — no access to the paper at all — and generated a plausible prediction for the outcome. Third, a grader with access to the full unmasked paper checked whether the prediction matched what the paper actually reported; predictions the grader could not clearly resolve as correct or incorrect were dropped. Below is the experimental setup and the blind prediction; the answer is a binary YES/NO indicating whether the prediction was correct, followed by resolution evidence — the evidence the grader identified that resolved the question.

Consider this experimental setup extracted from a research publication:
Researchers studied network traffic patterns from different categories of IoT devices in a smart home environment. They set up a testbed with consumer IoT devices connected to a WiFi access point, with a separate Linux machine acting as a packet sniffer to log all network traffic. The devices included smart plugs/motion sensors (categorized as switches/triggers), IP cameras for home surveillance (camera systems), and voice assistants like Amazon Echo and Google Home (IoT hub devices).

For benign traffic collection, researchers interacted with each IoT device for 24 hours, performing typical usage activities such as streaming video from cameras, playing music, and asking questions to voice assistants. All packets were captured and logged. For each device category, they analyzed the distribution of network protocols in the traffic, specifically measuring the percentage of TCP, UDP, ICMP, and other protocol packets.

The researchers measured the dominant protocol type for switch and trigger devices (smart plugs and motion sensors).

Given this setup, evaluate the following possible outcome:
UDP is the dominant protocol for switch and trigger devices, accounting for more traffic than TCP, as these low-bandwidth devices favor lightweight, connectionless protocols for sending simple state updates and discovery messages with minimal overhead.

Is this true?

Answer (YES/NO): YES